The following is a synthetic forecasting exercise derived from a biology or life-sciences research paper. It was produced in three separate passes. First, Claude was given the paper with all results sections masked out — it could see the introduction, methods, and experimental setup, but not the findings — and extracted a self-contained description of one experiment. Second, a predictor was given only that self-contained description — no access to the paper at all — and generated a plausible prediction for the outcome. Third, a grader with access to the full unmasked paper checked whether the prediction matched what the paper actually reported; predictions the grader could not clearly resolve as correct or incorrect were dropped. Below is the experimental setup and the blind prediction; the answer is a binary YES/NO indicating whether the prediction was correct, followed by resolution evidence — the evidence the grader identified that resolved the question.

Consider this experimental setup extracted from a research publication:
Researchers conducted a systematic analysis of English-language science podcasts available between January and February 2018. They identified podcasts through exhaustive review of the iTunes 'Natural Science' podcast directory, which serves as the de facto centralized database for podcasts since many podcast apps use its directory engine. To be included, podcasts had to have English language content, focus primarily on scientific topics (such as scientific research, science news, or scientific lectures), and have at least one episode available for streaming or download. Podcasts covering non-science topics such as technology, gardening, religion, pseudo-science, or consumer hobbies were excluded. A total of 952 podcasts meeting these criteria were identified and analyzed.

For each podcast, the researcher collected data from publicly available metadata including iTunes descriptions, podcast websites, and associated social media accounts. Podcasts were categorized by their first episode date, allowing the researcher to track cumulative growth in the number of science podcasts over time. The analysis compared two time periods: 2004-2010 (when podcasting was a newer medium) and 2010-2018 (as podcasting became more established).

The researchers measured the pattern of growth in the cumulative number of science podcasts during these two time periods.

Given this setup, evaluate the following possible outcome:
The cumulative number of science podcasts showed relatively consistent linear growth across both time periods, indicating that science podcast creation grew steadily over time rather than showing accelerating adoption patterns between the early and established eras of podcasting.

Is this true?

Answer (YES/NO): NO